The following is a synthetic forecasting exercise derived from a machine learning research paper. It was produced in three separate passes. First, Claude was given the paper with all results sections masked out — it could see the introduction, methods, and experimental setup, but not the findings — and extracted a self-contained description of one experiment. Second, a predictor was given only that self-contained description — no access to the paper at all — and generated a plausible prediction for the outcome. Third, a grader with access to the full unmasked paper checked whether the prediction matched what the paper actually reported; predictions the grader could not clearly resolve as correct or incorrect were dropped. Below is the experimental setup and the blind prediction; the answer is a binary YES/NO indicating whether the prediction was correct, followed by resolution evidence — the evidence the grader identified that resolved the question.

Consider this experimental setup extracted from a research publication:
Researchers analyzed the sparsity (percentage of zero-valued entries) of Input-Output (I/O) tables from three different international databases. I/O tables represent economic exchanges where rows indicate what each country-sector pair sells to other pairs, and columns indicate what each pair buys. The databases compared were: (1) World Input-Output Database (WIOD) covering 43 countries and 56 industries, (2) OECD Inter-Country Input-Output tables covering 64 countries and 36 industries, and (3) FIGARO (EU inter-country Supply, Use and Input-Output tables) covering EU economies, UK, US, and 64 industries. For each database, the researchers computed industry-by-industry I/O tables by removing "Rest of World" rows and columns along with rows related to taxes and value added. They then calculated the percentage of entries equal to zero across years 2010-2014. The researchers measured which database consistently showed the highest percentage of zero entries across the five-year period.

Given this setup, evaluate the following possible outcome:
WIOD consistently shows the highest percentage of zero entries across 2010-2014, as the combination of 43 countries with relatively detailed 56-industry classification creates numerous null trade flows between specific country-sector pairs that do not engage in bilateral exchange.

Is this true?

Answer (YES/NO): NO